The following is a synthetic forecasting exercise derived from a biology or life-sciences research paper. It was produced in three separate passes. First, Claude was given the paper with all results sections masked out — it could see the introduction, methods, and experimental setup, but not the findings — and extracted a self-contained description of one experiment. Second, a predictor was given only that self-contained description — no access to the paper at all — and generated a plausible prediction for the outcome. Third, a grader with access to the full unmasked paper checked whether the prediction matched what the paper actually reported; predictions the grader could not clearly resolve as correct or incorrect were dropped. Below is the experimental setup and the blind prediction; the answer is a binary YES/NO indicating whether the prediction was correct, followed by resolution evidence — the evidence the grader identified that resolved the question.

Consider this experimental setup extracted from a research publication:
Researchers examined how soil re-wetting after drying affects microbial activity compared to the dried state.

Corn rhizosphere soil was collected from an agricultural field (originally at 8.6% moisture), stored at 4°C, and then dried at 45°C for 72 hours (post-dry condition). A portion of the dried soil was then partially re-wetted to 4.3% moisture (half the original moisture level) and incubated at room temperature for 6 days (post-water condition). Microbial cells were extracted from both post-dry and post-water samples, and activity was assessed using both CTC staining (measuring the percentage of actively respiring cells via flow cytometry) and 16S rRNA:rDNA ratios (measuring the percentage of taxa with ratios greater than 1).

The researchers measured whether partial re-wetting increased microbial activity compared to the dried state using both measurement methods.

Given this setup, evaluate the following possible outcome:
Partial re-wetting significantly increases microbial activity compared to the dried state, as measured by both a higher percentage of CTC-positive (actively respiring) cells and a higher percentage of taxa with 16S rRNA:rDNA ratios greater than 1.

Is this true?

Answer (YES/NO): YES